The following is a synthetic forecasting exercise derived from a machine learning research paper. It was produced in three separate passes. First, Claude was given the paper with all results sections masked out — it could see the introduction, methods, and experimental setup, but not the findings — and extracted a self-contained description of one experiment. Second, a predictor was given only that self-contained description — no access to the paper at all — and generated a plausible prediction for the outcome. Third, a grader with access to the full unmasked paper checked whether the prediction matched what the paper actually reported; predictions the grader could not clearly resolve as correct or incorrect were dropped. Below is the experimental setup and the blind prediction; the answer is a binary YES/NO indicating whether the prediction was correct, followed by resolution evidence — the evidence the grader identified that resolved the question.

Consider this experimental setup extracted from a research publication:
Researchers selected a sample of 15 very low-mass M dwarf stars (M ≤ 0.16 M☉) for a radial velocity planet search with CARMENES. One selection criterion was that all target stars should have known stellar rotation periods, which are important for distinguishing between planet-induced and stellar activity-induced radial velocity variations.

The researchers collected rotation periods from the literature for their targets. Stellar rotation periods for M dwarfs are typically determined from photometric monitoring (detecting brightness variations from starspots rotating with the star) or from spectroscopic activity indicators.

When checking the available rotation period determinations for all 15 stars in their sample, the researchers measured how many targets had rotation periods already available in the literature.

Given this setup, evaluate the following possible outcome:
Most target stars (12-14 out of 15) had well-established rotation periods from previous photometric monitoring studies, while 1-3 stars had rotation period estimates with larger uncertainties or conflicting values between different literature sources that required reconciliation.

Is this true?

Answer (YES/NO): NO